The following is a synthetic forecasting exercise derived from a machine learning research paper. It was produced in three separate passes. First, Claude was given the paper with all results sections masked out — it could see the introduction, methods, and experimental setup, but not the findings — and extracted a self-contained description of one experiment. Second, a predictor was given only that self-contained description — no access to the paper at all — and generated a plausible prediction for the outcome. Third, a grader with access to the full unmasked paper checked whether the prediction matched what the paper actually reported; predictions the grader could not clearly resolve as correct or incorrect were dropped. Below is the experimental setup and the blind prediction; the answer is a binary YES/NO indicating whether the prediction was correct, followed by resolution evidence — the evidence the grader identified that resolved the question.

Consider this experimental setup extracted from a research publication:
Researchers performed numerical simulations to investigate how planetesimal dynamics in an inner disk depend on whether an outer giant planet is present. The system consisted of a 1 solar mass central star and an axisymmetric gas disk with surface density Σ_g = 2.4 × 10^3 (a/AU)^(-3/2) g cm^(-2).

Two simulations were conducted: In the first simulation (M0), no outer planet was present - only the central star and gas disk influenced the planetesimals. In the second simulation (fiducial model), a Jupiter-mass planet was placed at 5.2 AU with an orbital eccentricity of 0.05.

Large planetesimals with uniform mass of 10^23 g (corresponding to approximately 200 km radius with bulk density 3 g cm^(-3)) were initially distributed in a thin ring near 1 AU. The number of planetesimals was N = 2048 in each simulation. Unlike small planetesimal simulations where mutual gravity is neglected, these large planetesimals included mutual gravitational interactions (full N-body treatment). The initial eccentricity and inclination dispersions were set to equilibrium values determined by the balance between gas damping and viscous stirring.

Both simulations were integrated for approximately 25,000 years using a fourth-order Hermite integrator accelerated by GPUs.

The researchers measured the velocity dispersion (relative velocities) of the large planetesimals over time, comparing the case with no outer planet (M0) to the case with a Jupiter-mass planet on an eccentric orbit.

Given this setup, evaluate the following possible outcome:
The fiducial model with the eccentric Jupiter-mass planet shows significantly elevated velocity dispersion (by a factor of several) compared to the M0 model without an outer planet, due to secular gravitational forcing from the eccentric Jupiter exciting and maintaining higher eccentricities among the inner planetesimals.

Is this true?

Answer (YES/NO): NO